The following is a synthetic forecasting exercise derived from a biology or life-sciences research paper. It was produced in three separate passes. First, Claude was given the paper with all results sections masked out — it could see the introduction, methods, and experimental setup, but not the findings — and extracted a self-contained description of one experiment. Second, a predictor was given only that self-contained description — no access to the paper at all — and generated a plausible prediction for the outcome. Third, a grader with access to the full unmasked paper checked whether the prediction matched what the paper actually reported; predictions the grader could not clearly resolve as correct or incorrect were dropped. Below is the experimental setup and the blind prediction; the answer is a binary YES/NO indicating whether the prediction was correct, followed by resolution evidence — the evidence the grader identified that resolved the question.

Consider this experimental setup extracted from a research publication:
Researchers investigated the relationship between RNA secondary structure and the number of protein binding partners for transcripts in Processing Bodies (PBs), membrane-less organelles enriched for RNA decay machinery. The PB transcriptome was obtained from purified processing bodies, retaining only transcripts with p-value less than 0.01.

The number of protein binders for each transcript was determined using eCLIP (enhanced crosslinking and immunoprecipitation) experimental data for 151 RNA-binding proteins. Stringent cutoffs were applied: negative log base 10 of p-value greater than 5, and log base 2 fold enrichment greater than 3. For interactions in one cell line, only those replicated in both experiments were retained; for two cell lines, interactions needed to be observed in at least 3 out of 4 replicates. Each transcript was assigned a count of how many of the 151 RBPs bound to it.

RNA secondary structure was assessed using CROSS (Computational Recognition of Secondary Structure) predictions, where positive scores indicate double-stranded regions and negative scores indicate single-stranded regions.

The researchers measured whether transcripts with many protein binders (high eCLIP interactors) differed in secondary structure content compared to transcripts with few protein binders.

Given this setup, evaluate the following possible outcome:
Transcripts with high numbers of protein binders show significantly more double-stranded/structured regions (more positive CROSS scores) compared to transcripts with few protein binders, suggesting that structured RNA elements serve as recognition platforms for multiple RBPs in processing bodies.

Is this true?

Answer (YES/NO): YES